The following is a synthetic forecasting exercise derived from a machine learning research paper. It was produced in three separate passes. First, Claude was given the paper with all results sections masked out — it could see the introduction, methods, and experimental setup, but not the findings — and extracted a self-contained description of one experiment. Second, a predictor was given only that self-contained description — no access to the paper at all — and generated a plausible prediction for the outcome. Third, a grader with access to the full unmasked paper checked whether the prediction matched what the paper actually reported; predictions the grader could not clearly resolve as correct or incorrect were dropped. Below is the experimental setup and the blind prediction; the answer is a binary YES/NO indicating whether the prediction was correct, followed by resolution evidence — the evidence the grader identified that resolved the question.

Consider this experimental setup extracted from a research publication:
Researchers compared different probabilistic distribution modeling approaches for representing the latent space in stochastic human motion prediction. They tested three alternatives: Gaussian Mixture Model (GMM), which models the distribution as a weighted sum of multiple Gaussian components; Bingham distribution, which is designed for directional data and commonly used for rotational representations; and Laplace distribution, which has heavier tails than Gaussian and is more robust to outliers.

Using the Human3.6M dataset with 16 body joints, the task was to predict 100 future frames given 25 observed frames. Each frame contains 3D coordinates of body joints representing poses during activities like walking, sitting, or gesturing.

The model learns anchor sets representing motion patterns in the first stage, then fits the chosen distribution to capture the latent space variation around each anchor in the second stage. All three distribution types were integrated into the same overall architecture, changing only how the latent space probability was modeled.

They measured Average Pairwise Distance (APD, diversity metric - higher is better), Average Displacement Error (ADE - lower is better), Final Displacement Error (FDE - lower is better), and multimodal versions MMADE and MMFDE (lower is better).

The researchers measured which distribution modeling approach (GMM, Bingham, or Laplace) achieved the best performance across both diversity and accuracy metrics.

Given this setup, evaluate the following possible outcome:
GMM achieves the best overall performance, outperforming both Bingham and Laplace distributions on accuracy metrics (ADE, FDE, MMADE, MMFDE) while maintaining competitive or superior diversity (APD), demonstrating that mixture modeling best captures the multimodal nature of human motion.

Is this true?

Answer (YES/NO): YES